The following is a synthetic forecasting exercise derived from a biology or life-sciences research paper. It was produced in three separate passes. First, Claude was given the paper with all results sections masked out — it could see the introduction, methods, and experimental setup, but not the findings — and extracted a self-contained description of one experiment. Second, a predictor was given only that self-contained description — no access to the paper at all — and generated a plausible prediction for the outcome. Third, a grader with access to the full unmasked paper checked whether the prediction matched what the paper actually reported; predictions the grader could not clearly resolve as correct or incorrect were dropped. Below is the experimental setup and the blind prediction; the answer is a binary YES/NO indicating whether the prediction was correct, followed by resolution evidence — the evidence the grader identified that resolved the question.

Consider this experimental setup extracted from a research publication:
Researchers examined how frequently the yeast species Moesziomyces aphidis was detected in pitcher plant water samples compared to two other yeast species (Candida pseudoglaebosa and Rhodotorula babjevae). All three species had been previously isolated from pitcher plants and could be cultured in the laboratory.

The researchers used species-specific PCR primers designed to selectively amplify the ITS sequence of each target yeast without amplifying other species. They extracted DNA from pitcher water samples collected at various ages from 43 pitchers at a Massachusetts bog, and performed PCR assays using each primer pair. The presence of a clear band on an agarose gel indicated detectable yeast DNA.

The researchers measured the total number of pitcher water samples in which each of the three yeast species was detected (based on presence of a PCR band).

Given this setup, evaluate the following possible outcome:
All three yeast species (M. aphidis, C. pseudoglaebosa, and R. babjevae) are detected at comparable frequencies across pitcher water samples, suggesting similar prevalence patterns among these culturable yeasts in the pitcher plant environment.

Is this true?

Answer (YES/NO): NO